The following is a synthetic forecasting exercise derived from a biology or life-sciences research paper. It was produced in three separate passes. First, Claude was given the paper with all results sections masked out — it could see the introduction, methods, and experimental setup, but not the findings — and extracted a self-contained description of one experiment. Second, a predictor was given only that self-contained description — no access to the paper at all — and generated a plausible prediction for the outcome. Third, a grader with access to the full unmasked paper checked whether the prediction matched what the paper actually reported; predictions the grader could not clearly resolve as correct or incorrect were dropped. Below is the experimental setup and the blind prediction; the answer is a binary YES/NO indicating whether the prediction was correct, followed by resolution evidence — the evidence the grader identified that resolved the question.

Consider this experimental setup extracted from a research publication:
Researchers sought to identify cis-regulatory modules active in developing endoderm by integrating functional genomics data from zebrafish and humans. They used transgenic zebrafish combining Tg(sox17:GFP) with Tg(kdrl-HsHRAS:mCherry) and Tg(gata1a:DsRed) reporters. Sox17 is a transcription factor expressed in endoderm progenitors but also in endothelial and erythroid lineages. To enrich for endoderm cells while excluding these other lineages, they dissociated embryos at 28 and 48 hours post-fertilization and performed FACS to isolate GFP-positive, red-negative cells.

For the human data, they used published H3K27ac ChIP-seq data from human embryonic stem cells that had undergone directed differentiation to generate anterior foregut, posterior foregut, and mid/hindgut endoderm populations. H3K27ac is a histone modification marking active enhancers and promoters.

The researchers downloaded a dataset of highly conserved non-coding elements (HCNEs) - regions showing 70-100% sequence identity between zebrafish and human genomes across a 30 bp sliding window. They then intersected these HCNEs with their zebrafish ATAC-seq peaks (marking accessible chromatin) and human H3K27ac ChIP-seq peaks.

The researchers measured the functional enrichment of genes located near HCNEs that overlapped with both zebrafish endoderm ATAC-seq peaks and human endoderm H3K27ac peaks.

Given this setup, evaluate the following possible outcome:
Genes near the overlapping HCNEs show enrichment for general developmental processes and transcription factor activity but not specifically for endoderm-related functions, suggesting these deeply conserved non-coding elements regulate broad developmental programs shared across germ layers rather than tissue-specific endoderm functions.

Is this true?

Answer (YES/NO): NO